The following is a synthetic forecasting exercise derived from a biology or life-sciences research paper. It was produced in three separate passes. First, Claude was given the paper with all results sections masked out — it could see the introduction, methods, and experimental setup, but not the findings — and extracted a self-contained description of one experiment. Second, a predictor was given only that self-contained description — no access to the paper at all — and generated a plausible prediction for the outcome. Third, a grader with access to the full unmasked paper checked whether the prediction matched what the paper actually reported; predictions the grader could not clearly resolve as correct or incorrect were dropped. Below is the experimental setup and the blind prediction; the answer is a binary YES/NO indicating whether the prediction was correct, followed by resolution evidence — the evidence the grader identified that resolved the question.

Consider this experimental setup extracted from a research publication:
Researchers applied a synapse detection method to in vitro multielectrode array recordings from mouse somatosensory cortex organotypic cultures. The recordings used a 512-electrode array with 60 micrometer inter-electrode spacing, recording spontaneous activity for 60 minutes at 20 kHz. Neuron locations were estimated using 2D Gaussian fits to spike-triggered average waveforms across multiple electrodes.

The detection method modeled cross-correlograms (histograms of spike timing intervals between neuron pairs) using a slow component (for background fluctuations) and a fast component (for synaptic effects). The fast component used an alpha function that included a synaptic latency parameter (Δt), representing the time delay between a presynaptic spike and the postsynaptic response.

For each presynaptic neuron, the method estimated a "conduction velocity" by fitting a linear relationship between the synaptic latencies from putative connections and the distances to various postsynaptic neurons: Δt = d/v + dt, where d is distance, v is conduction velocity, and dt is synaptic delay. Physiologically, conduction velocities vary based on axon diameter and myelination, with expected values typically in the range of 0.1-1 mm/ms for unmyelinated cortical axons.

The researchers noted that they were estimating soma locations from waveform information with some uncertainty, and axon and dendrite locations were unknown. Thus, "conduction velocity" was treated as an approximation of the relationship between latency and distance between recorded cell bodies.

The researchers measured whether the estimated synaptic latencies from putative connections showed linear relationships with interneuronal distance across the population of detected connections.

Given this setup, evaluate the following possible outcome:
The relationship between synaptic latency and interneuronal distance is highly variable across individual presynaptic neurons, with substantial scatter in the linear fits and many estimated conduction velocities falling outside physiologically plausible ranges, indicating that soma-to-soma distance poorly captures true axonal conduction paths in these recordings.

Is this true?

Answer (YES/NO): NO